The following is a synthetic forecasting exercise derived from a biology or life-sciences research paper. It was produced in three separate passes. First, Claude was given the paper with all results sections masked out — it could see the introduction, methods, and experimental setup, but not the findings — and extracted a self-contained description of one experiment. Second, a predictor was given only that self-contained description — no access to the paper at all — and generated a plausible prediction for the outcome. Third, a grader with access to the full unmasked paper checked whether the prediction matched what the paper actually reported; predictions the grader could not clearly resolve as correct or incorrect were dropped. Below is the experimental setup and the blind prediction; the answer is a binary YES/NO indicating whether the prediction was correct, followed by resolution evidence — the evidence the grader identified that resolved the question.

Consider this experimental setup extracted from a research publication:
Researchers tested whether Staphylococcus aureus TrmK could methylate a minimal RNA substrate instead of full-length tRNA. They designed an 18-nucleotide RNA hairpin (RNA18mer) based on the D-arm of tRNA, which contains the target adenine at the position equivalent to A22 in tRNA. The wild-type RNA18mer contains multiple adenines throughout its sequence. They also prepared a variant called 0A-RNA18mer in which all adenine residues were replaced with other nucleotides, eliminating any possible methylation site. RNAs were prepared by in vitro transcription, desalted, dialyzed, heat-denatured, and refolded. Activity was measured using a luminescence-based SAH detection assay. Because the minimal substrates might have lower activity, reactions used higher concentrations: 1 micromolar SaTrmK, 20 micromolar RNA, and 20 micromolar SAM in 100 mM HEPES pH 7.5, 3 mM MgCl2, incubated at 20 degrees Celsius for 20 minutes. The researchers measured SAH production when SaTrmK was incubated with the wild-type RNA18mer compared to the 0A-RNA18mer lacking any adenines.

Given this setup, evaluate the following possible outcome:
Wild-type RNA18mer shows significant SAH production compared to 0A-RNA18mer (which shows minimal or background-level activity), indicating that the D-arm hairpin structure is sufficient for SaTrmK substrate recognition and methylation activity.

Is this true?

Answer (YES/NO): YES